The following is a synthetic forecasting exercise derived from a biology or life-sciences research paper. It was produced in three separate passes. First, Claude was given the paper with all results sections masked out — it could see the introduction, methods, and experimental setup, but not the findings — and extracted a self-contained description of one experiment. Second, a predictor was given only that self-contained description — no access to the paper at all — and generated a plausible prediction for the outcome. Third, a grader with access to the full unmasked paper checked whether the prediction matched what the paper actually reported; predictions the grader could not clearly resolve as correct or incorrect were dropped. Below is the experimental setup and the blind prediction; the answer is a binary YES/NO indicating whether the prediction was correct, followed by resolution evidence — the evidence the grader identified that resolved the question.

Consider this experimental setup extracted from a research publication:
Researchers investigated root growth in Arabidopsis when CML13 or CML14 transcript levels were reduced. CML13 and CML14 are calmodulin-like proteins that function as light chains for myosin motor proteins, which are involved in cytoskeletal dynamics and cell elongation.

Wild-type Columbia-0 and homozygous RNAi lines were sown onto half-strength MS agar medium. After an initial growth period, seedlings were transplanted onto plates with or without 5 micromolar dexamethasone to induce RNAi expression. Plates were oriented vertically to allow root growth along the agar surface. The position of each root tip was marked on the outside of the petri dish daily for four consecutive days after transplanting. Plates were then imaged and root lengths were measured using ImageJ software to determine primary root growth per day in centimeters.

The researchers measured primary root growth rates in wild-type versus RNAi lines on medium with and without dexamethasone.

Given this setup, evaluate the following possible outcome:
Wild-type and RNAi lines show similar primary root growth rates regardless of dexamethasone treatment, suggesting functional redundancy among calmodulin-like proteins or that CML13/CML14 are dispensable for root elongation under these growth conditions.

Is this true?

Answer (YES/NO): NO